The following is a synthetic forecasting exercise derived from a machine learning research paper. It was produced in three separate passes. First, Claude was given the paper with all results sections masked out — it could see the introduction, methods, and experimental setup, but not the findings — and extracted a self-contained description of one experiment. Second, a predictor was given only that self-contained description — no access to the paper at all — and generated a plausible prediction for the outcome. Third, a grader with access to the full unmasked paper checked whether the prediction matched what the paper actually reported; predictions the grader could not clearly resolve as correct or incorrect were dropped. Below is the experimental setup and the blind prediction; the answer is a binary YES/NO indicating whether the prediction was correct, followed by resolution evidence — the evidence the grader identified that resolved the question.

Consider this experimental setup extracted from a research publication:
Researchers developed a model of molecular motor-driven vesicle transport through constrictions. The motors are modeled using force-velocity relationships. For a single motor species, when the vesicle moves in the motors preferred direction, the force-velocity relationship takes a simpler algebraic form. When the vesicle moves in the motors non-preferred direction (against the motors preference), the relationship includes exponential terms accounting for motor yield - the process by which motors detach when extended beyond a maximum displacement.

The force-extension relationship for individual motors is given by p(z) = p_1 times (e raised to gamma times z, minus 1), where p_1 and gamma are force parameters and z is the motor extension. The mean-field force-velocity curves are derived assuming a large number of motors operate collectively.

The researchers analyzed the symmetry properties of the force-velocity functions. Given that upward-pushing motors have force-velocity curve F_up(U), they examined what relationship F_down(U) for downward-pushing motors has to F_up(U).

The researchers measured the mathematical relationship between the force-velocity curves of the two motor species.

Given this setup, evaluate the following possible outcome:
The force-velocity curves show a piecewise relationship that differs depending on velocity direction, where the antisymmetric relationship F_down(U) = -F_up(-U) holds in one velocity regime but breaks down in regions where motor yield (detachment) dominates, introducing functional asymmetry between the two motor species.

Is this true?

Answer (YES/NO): NO